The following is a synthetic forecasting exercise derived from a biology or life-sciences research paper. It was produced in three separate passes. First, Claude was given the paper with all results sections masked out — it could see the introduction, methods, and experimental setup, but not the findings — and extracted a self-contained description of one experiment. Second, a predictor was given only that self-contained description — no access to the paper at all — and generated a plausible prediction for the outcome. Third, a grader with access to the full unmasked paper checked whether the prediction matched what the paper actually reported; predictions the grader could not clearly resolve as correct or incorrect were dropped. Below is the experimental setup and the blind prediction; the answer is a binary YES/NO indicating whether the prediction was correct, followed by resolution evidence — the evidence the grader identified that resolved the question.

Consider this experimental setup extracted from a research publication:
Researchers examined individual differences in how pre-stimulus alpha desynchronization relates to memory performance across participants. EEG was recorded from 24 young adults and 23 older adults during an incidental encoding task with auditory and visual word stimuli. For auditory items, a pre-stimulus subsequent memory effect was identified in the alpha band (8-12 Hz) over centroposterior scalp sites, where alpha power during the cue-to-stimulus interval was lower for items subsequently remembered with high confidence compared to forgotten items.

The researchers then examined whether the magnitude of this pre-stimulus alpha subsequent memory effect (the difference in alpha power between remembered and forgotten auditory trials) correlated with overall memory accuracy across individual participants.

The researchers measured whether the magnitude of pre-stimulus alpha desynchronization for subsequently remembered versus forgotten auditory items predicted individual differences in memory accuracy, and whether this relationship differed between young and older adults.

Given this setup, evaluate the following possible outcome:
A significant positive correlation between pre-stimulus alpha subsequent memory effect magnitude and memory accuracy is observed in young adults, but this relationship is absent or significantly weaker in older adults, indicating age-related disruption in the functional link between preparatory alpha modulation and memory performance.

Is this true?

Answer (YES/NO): NO